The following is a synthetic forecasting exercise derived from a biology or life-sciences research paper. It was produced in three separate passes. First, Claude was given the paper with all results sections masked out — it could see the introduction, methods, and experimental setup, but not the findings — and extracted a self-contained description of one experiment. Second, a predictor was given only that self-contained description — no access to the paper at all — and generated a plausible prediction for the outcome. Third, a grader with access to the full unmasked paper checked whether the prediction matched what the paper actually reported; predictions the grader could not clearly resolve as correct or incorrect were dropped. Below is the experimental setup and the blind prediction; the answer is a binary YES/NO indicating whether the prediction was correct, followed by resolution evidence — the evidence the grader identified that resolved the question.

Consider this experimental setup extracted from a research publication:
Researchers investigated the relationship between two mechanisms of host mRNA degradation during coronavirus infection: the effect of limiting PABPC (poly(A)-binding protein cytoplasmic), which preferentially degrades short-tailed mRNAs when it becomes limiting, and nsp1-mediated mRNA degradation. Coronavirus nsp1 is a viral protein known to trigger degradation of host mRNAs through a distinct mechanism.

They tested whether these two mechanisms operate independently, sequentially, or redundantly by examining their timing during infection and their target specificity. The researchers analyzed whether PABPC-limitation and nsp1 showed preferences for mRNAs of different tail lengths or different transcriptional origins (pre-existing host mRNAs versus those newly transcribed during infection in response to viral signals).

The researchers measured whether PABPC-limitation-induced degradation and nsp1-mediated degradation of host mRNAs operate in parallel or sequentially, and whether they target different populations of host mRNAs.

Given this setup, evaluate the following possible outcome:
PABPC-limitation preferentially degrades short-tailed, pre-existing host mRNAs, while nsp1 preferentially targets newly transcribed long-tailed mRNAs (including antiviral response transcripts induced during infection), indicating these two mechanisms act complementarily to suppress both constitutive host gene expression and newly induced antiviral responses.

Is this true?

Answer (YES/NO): NO